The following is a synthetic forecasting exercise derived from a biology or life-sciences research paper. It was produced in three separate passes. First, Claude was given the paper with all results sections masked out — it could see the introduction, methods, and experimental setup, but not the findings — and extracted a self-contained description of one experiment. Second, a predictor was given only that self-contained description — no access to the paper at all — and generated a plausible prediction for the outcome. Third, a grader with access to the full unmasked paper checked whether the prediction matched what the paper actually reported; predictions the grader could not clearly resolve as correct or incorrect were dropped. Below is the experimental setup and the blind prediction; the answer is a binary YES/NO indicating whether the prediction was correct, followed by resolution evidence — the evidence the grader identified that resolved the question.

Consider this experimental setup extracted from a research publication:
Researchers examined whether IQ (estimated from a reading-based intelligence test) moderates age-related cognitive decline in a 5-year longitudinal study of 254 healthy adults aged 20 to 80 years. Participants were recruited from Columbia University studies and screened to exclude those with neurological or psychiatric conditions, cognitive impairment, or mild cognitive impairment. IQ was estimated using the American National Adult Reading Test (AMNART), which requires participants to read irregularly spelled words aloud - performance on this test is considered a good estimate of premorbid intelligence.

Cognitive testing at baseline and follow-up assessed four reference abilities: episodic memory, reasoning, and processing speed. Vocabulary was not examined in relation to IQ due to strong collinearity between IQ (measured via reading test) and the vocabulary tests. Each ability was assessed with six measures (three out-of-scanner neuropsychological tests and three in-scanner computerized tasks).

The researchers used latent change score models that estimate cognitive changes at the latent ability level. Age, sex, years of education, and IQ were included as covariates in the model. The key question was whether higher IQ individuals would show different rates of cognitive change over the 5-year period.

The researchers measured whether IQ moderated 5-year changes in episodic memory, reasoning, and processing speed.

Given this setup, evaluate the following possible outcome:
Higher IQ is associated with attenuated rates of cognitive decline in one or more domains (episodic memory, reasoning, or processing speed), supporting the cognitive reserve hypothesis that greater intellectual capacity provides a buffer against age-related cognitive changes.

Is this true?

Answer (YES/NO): YES